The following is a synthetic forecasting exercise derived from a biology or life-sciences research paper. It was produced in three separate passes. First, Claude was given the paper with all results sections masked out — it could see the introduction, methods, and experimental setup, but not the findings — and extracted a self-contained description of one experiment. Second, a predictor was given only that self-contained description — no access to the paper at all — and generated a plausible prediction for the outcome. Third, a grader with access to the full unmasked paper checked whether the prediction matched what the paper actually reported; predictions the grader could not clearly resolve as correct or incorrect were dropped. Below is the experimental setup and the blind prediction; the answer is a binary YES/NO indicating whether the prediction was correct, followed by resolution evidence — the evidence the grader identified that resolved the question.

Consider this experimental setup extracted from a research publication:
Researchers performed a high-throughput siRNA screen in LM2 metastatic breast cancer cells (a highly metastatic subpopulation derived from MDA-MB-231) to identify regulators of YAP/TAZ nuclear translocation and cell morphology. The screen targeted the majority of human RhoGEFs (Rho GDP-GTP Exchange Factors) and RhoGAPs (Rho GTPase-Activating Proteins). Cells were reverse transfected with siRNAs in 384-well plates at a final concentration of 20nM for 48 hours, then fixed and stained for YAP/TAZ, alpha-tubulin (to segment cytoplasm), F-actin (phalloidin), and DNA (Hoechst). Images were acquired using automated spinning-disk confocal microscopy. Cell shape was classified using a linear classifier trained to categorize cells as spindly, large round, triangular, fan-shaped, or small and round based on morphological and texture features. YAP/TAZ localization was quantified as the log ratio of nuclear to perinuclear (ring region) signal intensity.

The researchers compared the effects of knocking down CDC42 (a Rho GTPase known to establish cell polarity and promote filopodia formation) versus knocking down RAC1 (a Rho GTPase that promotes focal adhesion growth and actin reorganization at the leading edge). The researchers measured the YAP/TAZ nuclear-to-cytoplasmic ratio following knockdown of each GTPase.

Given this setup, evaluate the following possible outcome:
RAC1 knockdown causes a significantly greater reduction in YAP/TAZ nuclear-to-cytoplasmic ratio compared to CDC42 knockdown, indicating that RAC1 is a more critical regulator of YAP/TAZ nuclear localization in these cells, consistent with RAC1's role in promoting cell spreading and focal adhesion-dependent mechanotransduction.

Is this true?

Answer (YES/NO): NO